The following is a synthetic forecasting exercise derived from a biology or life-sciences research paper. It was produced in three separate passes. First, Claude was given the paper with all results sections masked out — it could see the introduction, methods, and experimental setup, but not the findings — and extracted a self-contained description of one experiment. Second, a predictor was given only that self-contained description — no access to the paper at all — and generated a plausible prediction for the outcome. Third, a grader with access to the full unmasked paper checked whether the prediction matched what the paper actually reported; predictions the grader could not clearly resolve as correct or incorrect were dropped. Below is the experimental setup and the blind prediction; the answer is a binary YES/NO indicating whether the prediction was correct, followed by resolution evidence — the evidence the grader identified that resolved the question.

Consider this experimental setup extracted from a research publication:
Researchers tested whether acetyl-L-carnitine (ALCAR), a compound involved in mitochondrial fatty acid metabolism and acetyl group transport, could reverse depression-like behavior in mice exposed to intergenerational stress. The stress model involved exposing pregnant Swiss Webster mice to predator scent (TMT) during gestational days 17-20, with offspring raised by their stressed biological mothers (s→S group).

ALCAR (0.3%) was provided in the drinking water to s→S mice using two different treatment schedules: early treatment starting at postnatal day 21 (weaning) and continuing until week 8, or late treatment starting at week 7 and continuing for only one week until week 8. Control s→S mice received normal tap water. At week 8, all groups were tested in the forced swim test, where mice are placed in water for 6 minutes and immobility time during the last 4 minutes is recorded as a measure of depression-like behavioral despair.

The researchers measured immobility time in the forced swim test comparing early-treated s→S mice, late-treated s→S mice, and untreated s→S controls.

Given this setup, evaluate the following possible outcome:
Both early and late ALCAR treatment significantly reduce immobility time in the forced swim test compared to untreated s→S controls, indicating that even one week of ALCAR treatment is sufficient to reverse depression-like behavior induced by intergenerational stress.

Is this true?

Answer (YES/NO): YES